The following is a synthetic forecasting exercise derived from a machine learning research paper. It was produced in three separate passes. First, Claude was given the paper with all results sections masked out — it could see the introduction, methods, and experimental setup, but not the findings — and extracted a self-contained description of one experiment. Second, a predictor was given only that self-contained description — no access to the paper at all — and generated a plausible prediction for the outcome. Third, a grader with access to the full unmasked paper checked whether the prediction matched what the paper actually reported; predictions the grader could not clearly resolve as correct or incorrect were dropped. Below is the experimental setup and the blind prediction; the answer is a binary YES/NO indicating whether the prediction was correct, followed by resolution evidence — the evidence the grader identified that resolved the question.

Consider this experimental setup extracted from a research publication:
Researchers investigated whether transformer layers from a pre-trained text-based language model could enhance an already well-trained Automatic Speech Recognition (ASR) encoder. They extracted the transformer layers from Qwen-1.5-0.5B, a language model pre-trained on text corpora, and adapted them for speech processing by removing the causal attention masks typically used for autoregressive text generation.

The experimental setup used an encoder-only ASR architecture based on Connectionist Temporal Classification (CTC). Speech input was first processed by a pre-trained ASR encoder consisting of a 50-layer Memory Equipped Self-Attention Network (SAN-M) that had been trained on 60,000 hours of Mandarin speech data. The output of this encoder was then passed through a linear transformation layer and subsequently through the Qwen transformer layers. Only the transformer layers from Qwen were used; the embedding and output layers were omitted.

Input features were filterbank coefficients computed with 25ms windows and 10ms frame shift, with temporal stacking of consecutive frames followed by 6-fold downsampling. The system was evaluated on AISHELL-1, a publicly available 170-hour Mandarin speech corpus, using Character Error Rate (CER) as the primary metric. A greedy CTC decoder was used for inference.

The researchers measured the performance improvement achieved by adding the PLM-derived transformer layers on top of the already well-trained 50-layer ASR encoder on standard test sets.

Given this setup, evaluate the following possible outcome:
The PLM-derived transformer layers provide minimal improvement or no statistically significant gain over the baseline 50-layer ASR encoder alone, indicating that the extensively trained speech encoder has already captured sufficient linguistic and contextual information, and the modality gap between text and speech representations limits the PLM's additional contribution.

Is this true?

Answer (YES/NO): NO